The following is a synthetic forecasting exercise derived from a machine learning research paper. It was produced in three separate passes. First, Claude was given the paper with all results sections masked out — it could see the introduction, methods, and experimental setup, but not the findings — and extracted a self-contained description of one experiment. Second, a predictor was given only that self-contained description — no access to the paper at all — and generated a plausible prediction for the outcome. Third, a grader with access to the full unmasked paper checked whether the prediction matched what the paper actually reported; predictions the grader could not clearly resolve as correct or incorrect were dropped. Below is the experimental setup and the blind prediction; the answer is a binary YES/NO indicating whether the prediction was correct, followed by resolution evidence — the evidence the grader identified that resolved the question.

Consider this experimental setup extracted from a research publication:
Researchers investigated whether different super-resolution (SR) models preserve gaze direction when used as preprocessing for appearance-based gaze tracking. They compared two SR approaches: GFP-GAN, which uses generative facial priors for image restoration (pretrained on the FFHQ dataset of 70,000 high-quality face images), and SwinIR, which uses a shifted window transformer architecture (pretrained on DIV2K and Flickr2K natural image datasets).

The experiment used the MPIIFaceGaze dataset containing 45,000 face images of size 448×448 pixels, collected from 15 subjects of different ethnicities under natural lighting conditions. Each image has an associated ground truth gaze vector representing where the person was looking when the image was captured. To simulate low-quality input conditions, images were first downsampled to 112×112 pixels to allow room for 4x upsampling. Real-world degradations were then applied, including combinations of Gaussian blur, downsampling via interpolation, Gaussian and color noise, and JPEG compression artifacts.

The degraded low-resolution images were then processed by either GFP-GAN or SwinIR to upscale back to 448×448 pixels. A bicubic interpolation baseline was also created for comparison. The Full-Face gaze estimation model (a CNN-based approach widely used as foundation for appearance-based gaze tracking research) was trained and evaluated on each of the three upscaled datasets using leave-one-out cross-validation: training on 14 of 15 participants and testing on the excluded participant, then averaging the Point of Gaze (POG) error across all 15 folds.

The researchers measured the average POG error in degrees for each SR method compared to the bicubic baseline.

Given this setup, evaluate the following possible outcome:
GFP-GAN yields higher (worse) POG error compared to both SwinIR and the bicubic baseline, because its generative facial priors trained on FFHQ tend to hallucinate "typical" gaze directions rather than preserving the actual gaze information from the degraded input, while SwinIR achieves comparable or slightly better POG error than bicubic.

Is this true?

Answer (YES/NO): YES